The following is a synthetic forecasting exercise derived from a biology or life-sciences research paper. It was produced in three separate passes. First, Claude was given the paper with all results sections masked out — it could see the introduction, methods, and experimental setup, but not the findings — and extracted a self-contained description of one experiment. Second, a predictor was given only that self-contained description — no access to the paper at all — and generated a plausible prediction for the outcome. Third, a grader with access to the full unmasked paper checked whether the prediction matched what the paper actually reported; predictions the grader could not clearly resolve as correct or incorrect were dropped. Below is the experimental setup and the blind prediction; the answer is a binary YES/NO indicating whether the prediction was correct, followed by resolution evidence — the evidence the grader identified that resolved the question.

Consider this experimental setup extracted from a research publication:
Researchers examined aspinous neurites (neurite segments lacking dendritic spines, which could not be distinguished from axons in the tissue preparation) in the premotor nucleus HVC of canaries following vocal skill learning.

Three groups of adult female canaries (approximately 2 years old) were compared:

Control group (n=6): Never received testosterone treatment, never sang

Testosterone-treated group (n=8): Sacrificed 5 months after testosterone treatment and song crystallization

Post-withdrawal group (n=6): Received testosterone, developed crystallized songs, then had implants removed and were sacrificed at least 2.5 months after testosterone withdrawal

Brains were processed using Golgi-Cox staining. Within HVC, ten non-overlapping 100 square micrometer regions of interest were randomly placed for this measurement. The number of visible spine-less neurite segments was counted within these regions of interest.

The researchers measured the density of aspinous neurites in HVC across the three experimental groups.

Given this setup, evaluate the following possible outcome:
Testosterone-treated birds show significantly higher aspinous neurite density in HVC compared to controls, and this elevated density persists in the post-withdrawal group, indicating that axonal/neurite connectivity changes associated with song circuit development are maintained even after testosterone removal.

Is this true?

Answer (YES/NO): NO